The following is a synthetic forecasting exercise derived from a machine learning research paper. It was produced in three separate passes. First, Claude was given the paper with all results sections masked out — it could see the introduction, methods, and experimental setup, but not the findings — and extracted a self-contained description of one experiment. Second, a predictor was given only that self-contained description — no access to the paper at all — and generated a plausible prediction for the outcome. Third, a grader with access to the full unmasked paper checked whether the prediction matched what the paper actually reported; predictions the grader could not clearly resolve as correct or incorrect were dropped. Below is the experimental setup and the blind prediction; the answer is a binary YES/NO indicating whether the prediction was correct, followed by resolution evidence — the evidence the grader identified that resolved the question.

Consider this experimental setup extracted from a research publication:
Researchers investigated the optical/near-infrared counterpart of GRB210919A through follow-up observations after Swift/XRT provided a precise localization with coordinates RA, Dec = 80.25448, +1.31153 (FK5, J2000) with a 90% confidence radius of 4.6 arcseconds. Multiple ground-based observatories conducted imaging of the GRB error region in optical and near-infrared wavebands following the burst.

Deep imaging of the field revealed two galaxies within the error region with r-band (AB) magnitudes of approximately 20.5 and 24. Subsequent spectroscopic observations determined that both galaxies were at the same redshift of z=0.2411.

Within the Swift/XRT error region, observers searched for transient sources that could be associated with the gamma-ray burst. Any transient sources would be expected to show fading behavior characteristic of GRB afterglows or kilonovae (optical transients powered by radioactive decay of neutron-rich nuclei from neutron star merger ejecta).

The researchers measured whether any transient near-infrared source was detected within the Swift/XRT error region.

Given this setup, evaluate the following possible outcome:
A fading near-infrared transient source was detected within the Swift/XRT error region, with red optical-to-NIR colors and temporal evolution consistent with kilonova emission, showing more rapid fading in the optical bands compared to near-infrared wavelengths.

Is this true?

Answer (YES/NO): NO